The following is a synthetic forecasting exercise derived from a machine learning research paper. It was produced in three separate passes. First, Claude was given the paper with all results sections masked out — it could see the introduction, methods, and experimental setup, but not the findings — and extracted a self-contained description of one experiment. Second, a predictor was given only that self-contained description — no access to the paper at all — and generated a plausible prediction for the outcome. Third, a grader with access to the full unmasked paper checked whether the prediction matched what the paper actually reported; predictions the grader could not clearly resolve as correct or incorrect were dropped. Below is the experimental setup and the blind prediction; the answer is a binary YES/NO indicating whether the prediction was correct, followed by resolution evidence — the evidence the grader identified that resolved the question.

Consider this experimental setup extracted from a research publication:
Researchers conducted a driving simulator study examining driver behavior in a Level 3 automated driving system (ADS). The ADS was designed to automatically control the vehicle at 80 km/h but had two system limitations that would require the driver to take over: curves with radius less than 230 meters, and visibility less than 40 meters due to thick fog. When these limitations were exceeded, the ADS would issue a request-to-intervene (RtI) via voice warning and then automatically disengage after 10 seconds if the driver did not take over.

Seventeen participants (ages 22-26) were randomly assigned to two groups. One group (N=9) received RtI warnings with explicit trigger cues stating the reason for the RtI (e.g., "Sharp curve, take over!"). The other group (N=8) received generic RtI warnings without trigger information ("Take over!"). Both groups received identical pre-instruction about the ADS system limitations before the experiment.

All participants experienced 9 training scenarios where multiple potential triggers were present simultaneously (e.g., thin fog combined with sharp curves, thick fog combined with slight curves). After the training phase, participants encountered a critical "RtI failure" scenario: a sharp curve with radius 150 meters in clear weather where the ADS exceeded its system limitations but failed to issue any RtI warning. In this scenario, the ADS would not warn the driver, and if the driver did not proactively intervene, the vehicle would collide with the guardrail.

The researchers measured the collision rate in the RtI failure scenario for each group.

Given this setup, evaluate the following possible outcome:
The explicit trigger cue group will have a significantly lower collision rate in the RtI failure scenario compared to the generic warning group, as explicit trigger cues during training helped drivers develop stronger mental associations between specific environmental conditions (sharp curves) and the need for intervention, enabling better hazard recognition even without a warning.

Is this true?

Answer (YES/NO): NO